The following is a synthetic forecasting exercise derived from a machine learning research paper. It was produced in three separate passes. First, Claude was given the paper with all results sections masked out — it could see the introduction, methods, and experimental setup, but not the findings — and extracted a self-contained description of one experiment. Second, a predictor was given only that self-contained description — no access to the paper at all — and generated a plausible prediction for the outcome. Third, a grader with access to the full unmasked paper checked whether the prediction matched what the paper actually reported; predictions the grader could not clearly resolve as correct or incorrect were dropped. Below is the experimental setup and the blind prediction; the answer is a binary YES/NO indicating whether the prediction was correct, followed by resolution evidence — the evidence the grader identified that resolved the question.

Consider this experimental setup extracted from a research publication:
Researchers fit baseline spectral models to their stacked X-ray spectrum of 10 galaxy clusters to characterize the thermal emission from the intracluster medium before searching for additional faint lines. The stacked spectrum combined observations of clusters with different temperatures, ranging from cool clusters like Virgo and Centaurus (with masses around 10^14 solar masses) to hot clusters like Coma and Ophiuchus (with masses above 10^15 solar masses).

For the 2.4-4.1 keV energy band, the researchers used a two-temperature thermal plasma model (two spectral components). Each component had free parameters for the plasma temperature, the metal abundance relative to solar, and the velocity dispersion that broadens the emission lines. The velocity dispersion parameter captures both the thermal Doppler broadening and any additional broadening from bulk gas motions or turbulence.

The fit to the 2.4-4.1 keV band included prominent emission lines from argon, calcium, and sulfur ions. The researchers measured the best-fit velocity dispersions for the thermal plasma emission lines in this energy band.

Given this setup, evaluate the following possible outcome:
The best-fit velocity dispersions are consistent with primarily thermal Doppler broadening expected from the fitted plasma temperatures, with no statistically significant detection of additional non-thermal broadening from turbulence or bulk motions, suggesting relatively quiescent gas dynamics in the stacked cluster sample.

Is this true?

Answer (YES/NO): NO